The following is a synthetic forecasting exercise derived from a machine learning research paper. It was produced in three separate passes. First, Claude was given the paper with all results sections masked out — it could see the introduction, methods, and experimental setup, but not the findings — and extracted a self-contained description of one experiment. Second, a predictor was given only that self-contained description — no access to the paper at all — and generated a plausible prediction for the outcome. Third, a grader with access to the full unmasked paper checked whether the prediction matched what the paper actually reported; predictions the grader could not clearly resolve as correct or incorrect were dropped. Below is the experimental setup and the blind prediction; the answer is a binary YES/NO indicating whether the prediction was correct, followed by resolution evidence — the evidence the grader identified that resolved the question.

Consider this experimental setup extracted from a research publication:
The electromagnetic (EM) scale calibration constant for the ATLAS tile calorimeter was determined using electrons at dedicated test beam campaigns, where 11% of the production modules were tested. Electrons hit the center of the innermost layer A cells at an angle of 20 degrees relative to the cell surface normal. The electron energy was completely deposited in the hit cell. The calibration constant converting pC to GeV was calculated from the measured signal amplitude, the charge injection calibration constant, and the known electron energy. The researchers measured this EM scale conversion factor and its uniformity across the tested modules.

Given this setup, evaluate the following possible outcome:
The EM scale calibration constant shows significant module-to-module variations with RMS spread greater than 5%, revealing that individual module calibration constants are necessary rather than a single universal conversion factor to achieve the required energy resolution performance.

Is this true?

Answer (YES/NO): NO